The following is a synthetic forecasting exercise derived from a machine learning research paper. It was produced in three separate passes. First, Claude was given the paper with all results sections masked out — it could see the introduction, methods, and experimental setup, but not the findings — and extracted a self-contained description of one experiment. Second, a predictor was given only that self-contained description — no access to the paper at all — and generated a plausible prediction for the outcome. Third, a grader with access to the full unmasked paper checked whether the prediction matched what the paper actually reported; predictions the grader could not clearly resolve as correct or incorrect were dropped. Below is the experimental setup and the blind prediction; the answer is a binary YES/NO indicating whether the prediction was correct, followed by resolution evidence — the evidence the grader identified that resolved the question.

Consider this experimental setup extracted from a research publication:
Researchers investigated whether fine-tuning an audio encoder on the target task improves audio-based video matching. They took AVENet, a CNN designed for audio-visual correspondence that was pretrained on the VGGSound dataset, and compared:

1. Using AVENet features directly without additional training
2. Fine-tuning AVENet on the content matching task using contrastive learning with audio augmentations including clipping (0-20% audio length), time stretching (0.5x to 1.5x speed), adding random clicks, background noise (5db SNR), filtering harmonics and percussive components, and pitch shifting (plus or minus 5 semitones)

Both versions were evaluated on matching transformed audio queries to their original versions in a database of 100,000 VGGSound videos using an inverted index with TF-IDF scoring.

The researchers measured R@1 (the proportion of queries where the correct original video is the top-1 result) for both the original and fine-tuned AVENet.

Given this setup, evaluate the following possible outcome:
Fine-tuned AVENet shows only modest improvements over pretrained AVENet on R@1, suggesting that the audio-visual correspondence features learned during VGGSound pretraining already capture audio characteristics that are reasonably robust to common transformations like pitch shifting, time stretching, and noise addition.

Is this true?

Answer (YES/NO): NO